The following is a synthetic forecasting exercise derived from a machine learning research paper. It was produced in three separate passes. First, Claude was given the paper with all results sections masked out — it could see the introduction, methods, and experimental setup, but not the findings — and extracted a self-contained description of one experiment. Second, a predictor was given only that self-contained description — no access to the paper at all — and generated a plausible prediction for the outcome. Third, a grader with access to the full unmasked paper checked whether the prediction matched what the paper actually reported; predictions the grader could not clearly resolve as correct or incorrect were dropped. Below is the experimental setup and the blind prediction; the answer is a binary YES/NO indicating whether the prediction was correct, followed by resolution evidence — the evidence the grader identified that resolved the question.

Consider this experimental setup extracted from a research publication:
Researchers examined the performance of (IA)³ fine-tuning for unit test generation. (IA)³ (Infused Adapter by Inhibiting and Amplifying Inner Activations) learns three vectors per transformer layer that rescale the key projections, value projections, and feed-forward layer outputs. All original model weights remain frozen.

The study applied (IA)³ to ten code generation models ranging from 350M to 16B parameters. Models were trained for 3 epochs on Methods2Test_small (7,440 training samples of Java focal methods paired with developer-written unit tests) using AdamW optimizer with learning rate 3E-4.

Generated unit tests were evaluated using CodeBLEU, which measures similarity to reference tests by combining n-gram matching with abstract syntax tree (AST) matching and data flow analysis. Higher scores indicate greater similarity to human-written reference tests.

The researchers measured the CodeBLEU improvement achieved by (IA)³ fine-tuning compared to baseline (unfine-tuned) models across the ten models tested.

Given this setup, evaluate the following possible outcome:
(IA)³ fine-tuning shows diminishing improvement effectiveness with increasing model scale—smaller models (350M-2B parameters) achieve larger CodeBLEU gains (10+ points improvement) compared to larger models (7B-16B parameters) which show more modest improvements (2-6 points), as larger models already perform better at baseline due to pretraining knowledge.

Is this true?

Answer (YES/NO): NO